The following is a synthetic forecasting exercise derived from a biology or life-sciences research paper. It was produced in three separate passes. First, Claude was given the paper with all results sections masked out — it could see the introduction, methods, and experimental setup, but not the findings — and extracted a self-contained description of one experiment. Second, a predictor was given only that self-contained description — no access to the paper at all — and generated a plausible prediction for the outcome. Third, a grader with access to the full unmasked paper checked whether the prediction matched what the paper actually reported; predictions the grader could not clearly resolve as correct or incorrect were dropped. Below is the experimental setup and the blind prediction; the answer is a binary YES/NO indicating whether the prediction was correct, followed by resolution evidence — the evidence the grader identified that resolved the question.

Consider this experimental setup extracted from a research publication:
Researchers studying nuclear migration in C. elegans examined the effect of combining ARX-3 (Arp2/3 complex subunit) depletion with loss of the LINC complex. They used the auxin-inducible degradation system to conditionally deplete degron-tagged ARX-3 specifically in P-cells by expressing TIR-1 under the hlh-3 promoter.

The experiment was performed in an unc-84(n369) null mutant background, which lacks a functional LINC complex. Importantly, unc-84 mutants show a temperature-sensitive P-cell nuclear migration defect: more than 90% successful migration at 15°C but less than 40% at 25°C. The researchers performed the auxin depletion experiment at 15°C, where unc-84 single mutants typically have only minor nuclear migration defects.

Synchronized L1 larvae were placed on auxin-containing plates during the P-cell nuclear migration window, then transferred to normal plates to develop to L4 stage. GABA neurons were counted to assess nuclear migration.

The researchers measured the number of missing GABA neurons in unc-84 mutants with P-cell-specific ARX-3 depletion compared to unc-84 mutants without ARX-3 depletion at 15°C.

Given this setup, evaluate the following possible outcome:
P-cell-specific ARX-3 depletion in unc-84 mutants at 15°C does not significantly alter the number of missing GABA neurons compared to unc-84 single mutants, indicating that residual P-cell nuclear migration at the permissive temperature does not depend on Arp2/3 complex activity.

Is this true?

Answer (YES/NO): NO